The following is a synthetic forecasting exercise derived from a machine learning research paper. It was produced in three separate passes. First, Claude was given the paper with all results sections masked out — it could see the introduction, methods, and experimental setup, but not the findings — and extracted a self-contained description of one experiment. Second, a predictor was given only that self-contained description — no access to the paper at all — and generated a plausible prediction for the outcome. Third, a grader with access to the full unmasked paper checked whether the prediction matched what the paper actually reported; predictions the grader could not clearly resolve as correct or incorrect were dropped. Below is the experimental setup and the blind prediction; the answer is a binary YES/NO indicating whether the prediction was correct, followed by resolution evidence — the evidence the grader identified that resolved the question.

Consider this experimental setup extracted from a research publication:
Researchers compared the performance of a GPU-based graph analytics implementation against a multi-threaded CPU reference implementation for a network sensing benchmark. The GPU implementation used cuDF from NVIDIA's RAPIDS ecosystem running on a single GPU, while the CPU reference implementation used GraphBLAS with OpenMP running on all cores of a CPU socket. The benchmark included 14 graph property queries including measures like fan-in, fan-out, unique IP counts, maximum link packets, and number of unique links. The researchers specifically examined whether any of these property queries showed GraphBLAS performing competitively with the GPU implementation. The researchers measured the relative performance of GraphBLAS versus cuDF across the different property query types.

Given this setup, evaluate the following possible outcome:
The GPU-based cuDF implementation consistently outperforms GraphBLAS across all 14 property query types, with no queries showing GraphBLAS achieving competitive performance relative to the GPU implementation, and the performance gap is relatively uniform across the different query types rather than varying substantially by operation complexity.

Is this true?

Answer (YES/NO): NO